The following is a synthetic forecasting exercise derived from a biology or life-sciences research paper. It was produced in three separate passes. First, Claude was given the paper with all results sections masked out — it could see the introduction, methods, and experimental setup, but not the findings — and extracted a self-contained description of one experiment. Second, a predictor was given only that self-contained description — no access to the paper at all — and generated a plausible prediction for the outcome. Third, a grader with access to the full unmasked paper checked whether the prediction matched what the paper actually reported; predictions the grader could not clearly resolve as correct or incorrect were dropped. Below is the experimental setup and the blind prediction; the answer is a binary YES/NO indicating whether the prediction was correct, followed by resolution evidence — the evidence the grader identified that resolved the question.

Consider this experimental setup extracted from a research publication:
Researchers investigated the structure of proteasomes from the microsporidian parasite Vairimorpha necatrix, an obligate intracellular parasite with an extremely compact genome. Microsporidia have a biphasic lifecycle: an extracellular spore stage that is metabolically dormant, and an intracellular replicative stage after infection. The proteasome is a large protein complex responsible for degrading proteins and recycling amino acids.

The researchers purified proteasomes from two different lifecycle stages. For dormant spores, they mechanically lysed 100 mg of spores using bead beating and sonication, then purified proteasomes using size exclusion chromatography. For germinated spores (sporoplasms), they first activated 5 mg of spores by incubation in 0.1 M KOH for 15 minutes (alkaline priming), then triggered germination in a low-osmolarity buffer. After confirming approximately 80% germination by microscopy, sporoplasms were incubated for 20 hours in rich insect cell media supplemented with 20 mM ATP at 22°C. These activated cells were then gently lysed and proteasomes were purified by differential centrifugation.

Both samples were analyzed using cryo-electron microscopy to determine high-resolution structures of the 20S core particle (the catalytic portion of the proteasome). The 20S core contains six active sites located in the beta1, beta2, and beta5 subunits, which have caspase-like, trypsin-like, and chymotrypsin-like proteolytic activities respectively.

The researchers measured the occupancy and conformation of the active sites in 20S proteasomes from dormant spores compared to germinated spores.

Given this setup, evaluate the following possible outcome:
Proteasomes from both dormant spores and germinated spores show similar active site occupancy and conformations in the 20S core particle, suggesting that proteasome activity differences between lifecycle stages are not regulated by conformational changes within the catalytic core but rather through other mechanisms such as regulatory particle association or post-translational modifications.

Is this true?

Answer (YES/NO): NO